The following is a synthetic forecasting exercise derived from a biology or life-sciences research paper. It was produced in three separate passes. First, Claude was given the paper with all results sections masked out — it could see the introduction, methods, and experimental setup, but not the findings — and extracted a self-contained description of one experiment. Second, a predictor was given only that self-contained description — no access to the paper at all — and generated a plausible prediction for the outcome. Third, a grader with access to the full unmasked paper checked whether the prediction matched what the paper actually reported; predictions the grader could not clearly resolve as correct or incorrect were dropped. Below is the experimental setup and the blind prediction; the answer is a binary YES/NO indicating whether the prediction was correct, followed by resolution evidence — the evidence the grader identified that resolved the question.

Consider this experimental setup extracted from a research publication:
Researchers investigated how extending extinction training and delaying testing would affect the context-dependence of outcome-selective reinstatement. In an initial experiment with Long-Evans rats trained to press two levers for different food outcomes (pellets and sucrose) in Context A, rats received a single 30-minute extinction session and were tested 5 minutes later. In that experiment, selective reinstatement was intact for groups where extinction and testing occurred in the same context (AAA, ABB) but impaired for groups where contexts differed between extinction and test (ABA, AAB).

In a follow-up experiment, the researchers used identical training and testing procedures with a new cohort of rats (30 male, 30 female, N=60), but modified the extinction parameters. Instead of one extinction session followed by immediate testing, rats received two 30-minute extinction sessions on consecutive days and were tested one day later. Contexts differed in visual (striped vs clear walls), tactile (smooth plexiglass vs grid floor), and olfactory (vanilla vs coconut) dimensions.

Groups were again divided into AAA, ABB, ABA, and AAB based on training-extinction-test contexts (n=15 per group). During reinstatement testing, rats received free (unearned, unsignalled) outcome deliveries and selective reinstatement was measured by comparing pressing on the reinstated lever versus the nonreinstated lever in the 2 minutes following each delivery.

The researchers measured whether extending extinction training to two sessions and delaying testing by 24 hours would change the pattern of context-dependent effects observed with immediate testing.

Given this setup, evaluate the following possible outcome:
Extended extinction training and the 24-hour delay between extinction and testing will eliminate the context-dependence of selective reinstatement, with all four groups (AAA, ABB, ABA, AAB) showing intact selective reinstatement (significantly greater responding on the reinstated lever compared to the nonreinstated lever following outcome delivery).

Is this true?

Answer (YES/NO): YES